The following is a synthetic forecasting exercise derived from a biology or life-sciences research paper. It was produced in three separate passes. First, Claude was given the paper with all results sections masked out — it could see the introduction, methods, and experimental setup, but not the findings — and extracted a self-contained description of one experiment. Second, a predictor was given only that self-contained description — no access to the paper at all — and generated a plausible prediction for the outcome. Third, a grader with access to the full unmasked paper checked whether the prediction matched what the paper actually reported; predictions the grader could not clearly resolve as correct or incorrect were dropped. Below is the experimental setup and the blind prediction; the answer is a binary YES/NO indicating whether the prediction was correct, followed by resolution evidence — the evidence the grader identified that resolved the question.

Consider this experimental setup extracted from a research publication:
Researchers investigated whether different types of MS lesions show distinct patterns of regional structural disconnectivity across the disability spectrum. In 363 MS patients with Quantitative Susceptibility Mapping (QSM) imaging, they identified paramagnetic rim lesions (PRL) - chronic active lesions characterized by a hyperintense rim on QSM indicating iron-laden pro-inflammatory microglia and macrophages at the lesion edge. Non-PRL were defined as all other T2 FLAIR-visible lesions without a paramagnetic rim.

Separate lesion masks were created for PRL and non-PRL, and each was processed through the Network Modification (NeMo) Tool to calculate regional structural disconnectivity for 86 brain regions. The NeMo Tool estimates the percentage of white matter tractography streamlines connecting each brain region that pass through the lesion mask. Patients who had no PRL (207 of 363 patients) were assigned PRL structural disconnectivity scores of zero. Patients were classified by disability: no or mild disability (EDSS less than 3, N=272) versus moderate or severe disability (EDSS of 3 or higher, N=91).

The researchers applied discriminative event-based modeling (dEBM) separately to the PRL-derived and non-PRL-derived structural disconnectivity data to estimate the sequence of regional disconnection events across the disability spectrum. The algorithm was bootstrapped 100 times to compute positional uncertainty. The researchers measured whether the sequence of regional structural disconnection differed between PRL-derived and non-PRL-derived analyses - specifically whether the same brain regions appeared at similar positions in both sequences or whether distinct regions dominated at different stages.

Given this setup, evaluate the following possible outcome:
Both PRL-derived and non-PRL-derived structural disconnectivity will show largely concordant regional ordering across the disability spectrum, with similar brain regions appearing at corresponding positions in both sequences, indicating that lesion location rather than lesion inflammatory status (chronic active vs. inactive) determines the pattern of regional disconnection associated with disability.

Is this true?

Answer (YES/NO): NO